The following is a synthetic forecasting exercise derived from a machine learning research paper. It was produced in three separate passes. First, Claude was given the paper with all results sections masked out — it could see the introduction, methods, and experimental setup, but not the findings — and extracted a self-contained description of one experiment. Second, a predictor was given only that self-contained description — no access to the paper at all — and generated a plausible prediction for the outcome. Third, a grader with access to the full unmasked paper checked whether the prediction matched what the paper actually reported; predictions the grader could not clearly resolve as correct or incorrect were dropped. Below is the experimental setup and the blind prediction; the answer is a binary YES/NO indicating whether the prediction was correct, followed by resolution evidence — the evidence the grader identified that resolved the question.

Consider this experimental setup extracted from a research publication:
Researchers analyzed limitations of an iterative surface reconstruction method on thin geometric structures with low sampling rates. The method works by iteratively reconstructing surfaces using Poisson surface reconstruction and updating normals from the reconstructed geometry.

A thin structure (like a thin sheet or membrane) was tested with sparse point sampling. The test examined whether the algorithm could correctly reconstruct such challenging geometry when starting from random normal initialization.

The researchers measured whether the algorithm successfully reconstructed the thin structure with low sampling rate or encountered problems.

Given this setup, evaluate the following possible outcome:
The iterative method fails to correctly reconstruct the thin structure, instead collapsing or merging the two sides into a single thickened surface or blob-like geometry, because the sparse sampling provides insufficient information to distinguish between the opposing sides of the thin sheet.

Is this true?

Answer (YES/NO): NO